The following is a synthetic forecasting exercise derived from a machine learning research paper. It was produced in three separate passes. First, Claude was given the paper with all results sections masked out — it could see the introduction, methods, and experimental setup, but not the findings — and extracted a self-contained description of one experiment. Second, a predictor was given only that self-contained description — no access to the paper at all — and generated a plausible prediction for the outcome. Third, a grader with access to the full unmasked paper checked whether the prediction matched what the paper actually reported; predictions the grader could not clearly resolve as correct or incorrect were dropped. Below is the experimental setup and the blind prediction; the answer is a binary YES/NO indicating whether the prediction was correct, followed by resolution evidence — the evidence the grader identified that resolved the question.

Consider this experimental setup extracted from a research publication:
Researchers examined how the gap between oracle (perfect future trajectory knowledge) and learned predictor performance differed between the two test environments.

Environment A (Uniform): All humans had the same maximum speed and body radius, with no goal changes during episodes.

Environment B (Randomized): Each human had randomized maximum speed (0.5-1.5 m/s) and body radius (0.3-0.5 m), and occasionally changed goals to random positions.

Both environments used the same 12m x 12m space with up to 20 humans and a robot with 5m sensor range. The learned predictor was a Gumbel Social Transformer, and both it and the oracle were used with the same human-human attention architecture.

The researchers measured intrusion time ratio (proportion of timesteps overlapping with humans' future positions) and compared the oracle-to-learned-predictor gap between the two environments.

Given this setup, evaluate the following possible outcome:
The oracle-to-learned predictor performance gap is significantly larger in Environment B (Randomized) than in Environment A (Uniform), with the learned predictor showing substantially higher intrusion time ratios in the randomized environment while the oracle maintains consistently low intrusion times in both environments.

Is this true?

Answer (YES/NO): YES